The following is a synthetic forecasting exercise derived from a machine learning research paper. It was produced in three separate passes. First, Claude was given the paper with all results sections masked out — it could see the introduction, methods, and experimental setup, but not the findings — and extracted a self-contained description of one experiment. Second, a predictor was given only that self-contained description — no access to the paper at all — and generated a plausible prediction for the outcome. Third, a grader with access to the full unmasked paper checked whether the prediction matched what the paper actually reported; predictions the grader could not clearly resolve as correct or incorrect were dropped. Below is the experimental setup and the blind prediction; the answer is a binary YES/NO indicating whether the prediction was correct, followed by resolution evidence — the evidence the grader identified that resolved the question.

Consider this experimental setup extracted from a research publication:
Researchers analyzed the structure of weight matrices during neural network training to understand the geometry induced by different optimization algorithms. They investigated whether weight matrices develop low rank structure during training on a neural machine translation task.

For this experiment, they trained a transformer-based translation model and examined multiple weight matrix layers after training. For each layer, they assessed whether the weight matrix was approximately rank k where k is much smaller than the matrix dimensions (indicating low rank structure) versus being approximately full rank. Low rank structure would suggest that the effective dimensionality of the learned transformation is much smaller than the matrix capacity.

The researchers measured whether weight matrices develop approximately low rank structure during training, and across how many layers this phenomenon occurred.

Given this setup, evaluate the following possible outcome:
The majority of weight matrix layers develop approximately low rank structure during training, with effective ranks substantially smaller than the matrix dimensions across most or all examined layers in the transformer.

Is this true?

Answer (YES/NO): NO